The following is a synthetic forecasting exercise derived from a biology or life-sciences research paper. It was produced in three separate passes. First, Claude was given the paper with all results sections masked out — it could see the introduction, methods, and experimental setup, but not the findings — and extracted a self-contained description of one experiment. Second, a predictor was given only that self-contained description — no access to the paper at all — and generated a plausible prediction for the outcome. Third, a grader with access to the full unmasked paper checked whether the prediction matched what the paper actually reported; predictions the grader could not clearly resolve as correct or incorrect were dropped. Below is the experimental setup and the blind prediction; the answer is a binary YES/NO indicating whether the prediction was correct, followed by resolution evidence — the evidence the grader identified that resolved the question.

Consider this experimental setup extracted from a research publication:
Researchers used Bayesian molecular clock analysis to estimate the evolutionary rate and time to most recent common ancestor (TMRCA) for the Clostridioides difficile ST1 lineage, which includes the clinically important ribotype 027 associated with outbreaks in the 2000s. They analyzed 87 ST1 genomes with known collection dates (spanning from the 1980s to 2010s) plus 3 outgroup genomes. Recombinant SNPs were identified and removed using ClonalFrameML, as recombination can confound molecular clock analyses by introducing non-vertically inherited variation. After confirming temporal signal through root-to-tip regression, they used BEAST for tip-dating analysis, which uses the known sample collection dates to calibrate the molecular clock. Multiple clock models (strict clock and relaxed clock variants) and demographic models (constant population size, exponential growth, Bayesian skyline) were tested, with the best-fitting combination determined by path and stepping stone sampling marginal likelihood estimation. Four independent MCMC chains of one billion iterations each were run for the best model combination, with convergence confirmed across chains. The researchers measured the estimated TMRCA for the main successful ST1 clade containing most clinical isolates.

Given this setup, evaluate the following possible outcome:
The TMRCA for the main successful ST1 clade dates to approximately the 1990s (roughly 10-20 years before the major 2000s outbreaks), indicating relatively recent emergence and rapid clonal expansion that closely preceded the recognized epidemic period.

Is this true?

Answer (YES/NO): NO